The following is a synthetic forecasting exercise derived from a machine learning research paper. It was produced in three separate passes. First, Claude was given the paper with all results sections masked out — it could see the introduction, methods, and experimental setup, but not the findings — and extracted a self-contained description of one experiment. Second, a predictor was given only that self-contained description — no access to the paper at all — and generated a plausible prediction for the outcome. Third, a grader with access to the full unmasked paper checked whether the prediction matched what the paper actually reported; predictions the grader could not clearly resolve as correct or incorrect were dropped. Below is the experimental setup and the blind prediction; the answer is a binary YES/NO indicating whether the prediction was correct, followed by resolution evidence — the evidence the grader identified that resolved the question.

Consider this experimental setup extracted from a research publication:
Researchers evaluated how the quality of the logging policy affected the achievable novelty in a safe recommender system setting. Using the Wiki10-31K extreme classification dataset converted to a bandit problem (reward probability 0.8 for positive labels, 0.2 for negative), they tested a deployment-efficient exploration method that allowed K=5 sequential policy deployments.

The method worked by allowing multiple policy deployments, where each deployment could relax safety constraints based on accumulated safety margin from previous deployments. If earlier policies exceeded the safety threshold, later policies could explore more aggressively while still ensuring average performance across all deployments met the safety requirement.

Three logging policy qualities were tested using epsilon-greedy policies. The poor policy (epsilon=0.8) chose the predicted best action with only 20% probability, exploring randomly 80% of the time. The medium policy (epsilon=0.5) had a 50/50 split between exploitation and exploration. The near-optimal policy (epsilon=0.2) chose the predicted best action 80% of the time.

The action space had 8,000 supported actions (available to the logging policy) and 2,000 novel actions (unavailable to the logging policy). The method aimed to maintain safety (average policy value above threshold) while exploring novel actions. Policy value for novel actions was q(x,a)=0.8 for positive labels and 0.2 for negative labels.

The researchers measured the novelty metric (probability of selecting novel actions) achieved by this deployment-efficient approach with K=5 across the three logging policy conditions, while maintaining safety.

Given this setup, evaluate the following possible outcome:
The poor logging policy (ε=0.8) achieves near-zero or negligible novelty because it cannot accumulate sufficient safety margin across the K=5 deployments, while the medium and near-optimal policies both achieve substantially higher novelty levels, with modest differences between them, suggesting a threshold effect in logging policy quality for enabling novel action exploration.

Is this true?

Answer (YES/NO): NO